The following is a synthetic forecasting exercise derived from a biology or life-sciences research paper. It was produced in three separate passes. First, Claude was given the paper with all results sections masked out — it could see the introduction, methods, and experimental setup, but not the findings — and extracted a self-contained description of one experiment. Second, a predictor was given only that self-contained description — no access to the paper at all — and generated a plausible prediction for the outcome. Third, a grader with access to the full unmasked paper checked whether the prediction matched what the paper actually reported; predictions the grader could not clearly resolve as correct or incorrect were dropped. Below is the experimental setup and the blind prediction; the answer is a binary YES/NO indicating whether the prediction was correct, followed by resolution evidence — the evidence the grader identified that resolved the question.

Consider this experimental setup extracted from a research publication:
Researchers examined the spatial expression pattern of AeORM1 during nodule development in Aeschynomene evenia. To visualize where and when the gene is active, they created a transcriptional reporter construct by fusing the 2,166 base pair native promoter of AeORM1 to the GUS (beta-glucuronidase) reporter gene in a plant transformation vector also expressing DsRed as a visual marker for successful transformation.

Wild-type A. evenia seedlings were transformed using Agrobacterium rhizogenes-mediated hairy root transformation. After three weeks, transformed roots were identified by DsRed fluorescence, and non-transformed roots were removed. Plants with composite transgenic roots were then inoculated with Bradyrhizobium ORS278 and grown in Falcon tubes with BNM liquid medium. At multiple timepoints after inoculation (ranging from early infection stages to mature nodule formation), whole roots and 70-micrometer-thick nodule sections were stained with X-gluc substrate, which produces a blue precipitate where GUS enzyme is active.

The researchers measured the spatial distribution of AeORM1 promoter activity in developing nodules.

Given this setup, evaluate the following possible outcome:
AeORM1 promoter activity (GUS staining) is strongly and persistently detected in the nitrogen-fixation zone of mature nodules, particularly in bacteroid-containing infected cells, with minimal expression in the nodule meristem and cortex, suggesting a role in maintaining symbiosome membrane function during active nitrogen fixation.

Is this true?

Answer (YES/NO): NO